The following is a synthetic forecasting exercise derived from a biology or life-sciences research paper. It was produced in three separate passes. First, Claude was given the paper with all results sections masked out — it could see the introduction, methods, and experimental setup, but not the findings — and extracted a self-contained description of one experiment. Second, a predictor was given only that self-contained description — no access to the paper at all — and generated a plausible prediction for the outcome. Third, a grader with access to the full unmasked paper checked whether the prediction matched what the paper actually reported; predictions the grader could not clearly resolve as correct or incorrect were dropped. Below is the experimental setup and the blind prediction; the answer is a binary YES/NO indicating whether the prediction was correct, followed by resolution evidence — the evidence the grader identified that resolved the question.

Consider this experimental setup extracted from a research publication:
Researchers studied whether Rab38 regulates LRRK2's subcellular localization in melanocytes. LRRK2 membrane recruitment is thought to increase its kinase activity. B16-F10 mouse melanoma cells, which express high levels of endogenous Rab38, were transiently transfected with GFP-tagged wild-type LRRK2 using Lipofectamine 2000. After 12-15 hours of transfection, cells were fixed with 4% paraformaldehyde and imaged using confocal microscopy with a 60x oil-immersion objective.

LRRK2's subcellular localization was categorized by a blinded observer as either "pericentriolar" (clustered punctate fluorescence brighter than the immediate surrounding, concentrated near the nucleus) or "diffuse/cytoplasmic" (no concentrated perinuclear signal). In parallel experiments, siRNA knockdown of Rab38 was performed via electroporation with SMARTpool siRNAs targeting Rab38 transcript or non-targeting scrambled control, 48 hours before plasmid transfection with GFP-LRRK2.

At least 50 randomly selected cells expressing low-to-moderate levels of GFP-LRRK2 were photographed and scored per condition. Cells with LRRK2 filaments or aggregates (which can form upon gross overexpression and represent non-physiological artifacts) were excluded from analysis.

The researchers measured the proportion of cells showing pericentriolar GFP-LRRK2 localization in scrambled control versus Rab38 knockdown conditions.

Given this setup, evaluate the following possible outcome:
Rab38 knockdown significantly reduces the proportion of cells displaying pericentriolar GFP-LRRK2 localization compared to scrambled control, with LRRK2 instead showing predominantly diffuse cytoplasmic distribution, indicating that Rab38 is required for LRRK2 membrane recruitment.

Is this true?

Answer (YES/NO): YES